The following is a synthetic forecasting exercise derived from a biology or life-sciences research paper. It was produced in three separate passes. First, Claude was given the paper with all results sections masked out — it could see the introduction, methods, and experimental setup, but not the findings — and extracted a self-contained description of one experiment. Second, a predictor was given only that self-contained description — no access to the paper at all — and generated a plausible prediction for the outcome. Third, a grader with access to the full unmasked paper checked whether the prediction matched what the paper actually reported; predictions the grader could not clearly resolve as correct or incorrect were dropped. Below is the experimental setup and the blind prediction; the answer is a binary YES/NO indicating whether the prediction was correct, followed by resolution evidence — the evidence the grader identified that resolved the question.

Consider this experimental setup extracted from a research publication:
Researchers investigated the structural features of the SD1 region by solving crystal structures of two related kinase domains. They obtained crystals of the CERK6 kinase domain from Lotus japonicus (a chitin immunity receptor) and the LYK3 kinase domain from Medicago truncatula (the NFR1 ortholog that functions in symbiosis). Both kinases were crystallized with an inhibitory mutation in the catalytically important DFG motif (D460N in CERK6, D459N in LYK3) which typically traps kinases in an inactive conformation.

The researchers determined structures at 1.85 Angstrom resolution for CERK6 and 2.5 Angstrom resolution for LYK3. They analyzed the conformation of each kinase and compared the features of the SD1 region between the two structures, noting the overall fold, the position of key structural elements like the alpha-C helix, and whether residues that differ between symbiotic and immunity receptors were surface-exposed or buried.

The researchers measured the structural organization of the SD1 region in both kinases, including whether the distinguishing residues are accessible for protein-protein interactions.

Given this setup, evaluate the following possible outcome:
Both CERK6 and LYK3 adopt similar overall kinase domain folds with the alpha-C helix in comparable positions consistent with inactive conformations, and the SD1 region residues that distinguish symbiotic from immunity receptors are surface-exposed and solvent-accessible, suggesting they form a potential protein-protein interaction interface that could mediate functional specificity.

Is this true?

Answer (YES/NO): YES